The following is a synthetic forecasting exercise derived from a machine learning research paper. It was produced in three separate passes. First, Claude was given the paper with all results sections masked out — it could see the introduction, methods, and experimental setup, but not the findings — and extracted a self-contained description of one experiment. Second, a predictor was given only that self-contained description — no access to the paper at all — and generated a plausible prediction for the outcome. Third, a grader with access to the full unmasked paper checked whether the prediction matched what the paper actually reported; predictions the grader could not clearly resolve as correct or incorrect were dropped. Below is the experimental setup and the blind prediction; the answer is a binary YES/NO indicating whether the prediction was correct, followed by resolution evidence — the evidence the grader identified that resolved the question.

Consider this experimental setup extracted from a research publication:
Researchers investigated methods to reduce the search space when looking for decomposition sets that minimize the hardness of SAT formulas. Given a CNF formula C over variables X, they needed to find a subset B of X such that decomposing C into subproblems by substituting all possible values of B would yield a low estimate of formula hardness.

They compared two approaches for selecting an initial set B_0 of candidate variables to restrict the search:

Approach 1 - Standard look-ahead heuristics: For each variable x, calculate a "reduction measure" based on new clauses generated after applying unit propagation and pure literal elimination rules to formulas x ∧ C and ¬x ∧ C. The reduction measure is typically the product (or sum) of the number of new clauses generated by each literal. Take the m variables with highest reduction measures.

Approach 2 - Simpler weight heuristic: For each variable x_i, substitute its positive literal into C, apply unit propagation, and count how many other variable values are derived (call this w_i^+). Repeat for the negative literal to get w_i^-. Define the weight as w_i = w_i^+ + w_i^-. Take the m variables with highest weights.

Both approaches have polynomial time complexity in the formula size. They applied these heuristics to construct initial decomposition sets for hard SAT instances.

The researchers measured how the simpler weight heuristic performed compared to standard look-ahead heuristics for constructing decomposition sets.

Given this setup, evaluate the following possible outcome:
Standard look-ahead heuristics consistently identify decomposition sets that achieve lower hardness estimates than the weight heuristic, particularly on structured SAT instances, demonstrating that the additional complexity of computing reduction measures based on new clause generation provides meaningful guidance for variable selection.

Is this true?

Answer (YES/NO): NO